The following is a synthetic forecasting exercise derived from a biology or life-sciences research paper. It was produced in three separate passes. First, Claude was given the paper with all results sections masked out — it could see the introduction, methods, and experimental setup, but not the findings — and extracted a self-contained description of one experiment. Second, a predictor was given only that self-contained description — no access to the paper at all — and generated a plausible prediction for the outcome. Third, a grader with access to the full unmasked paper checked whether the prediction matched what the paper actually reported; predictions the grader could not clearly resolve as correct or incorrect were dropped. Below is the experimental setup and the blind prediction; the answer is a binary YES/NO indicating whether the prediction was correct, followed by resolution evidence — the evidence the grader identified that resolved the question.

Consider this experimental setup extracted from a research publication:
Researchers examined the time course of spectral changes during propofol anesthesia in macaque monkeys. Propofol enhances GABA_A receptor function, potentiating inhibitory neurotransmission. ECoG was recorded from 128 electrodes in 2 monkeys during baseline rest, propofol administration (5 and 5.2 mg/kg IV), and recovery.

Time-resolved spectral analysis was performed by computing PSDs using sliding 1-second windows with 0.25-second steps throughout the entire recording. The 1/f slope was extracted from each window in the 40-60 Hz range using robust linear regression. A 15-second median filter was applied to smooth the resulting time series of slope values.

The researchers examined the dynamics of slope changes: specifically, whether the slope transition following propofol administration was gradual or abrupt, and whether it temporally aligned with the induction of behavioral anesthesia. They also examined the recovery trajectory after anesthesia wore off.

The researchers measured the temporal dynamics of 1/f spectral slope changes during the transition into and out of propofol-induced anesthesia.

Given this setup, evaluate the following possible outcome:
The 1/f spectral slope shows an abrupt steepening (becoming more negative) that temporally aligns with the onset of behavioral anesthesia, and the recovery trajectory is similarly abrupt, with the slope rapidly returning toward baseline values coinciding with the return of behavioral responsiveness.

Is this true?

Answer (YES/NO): NO